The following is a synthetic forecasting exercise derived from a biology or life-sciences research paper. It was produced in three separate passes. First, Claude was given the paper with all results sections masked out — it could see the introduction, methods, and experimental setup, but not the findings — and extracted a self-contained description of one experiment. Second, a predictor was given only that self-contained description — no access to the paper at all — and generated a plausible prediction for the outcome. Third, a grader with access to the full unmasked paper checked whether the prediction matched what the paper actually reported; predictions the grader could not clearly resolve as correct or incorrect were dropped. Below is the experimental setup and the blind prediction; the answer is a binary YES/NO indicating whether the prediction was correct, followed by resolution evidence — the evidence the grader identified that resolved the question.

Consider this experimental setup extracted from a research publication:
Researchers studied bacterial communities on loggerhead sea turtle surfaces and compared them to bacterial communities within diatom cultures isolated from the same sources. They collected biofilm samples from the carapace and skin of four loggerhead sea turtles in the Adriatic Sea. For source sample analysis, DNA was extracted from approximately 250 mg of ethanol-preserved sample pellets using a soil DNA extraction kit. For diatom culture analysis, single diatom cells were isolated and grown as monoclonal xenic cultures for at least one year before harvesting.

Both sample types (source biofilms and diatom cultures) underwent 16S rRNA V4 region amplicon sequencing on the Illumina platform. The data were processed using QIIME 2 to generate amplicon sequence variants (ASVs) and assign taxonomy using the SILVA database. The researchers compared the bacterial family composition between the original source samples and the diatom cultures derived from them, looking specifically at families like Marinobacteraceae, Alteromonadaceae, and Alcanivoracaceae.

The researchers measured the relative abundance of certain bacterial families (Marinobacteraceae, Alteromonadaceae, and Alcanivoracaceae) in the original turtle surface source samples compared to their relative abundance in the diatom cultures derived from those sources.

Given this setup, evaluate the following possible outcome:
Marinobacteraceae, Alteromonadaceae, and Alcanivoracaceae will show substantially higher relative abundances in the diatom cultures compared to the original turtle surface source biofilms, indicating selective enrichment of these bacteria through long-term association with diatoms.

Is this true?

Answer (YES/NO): YES